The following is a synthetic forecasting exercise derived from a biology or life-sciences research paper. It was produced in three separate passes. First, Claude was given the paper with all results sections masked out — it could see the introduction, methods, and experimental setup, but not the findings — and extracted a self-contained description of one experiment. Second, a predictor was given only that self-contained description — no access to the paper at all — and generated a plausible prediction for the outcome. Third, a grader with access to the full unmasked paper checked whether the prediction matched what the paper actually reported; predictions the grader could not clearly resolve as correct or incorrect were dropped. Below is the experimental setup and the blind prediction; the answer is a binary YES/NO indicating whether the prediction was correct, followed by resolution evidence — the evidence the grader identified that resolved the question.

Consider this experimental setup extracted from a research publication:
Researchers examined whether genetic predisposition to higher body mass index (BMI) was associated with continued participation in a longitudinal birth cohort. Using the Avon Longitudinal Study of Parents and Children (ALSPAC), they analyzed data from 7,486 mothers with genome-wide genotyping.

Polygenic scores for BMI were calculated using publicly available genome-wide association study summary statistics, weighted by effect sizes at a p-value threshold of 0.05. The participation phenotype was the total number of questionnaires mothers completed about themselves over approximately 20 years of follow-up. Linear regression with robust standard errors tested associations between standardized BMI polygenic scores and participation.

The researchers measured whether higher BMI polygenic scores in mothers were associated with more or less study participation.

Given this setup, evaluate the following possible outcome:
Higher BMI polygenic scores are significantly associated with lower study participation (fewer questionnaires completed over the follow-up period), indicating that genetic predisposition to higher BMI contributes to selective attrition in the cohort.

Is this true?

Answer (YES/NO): YES